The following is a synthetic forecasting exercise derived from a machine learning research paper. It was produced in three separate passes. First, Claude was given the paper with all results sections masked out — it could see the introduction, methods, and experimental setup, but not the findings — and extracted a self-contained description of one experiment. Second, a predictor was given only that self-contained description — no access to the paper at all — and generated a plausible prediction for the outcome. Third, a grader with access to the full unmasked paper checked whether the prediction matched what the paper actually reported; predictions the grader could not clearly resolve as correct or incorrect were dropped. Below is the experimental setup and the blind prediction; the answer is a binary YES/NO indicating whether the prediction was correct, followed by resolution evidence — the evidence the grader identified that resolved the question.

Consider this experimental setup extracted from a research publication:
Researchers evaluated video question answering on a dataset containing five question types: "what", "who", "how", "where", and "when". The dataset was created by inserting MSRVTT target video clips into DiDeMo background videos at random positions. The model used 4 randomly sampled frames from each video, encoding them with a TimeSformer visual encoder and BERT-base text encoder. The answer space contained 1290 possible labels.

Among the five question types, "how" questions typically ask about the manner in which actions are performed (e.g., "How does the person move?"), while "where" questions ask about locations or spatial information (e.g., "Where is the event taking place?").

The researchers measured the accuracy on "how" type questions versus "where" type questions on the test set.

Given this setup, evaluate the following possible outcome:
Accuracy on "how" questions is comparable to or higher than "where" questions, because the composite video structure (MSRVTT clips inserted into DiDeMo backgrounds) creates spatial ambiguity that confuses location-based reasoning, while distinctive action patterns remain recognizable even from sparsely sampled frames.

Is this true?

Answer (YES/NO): YES